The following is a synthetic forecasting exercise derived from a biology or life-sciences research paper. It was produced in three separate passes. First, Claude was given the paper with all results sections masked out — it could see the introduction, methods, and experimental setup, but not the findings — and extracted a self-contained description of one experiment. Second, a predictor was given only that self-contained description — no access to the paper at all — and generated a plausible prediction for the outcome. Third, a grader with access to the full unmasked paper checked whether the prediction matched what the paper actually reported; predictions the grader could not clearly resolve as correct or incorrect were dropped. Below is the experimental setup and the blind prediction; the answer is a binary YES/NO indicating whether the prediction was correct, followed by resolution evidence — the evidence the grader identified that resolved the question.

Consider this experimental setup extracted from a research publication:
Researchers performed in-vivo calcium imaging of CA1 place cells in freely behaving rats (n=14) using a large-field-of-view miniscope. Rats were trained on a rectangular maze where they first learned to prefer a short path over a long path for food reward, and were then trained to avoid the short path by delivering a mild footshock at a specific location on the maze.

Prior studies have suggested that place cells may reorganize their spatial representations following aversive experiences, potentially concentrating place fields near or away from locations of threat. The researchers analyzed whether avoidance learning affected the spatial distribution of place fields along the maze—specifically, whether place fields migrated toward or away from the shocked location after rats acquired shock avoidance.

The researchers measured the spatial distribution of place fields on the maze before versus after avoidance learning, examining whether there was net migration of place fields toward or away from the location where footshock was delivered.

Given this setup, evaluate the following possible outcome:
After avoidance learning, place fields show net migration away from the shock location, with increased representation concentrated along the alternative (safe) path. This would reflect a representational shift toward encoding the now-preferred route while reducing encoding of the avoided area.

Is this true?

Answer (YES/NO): NO